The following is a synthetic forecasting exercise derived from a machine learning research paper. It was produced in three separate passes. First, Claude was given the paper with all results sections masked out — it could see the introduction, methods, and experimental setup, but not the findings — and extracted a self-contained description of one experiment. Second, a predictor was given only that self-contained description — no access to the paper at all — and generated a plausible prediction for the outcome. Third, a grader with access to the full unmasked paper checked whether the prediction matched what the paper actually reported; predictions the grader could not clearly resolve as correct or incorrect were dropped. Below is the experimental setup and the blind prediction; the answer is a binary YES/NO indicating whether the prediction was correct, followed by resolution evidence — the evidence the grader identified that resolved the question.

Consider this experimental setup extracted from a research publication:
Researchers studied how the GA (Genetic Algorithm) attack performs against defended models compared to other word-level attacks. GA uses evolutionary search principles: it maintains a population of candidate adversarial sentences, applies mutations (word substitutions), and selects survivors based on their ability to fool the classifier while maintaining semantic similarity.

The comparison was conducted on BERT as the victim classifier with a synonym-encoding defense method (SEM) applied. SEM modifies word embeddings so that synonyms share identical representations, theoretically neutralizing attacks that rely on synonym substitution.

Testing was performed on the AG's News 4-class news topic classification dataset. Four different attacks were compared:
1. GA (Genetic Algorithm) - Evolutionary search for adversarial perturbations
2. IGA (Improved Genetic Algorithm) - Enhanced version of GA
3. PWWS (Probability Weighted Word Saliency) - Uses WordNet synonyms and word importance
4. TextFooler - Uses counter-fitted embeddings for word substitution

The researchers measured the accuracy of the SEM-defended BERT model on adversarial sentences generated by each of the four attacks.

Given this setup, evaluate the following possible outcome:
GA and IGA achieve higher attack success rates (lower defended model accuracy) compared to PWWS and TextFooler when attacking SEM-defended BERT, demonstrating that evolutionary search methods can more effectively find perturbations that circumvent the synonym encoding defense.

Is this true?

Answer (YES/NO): NO